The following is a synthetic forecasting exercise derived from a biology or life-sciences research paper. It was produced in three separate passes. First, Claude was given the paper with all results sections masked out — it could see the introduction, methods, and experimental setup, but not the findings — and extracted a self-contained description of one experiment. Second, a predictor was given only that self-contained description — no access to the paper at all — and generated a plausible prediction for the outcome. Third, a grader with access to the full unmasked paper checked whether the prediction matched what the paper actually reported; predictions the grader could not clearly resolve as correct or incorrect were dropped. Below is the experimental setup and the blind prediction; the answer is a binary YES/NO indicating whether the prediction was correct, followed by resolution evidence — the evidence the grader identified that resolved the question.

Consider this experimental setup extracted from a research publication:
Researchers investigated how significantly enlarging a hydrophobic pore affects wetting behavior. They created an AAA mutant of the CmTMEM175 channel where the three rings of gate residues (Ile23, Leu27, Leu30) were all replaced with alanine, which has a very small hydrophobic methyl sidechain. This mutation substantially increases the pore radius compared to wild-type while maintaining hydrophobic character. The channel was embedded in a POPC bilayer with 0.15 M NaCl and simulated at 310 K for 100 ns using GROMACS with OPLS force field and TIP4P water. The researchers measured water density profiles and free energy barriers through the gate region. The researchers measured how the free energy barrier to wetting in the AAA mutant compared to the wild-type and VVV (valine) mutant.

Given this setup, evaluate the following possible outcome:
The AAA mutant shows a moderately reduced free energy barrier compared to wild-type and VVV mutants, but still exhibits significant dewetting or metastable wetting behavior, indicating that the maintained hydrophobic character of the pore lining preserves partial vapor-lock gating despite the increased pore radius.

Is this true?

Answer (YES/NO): NO